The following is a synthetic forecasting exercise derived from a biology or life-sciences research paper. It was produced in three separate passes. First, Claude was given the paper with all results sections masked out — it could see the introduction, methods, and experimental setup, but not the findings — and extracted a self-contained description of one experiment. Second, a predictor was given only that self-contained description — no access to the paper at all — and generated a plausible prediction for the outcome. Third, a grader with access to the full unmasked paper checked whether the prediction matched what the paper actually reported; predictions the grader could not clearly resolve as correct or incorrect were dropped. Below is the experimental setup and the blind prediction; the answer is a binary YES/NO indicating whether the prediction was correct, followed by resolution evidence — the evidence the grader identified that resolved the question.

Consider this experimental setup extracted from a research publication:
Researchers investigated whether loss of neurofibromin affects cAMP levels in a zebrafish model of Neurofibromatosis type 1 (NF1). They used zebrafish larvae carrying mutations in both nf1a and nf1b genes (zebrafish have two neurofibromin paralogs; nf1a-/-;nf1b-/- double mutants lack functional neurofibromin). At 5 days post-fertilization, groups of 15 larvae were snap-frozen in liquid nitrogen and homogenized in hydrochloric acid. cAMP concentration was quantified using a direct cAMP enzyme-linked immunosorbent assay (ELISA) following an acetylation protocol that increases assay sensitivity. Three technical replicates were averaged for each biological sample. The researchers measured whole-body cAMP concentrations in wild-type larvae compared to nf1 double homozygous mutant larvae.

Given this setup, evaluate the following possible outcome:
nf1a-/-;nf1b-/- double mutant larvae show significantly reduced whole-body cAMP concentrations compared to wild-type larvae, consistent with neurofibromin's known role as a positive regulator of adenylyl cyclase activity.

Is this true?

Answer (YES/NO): YES